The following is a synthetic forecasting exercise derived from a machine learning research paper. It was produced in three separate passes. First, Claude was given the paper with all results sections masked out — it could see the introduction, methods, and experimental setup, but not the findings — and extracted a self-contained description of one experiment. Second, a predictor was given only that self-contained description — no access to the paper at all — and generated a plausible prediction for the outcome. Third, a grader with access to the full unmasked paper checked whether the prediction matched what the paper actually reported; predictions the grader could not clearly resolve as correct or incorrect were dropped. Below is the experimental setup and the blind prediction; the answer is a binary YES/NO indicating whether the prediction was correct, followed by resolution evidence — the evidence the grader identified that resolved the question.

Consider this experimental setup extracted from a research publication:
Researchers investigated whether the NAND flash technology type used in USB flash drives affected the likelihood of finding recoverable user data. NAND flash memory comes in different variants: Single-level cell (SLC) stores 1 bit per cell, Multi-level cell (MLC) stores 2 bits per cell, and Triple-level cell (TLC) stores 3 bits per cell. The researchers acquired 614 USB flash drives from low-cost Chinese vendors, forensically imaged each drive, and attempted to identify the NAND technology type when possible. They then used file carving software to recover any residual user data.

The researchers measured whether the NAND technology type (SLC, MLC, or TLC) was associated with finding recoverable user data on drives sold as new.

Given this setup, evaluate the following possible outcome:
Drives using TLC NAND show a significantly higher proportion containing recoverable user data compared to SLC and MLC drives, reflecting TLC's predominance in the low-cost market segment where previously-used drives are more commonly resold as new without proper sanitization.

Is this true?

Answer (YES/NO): NO